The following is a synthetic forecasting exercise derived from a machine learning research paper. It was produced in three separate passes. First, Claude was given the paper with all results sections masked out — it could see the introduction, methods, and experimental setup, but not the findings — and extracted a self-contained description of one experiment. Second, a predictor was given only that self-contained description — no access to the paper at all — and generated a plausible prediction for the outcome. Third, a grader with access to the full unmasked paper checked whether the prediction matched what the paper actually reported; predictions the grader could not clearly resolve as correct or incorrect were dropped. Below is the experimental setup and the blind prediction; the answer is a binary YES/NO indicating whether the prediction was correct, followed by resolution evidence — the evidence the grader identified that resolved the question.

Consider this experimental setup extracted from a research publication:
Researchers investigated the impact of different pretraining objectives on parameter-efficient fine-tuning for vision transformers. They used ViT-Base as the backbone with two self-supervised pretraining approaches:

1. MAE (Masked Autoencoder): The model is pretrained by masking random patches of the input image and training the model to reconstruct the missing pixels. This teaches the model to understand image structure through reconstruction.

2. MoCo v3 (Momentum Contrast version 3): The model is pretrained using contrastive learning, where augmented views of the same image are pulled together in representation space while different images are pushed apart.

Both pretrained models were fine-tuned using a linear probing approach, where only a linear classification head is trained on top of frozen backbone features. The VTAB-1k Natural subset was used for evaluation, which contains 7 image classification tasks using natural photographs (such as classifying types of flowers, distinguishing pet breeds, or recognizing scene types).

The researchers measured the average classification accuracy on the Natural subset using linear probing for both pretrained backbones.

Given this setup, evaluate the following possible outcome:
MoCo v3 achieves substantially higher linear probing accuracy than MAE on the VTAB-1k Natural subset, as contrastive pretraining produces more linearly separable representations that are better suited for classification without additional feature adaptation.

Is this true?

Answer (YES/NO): YES